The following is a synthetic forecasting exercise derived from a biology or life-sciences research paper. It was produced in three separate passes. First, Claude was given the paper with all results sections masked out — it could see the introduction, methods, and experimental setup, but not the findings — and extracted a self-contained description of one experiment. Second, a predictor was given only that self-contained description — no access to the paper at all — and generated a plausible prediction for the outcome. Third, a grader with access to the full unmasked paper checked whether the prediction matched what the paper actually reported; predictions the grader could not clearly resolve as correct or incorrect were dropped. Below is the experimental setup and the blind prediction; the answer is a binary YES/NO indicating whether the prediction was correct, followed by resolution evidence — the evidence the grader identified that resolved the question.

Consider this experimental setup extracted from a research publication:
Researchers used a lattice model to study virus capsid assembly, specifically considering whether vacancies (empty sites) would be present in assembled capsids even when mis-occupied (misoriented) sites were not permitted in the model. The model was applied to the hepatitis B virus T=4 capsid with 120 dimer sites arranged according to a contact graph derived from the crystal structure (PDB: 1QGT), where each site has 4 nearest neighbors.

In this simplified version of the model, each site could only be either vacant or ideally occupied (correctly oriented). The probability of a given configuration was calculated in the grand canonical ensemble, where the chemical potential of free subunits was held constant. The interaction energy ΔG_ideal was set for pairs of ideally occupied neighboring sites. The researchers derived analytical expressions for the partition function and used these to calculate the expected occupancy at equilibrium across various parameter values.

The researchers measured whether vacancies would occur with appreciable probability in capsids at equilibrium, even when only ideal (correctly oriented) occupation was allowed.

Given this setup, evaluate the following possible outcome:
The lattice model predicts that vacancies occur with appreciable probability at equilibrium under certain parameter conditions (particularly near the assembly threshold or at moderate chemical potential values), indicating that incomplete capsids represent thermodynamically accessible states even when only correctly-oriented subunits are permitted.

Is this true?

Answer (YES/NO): YES